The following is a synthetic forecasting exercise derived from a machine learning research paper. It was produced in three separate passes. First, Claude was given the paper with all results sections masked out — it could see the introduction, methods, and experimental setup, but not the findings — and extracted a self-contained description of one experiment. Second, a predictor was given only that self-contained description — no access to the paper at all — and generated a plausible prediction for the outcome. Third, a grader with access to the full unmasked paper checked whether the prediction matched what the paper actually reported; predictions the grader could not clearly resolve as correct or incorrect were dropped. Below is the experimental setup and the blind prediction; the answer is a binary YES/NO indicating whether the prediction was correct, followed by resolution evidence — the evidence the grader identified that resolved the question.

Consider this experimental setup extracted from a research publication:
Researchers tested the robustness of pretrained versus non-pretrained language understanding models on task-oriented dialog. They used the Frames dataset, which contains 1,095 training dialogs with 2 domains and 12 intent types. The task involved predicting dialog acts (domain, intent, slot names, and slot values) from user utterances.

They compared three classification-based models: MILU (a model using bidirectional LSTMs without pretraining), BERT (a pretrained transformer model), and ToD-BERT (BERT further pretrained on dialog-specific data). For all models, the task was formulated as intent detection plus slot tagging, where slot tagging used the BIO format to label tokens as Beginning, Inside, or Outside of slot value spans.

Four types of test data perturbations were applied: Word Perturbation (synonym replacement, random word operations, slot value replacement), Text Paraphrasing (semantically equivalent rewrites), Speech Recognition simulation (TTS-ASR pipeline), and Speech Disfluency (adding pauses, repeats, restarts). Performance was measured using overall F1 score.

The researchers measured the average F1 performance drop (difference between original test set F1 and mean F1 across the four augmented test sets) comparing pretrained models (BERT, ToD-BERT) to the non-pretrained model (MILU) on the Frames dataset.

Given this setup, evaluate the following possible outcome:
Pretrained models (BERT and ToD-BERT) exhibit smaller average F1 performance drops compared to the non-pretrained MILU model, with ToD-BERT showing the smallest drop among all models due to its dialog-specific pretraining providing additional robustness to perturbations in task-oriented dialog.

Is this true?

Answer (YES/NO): NO